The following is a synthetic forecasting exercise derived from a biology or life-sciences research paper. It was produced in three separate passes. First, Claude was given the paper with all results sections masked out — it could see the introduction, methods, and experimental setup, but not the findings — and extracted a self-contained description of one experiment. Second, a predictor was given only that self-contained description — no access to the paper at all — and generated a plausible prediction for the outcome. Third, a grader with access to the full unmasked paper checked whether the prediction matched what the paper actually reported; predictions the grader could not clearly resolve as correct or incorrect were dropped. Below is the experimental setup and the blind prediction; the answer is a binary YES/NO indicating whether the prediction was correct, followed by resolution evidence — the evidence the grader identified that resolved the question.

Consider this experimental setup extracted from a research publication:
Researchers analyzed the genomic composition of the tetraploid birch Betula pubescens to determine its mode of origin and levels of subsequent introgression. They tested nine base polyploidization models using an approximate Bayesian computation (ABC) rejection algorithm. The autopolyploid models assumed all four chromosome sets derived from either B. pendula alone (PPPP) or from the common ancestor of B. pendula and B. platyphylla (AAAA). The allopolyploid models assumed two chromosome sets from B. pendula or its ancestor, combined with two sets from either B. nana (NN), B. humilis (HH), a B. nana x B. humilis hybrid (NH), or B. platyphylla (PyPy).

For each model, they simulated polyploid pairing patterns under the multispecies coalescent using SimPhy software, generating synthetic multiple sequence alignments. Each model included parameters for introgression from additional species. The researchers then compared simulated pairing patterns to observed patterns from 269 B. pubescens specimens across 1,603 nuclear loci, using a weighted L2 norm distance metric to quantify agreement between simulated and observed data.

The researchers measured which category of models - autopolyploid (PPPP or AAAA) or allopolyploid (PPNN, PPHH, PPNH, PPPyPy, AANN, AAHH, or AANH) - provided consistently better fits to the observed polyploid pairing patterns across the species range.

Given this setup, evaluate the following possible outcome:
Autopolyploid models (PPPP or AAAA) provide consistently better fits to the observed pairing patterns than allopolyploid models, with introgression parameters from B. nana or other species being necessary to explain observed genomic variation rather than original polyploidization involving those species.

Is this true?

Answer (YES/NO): YES